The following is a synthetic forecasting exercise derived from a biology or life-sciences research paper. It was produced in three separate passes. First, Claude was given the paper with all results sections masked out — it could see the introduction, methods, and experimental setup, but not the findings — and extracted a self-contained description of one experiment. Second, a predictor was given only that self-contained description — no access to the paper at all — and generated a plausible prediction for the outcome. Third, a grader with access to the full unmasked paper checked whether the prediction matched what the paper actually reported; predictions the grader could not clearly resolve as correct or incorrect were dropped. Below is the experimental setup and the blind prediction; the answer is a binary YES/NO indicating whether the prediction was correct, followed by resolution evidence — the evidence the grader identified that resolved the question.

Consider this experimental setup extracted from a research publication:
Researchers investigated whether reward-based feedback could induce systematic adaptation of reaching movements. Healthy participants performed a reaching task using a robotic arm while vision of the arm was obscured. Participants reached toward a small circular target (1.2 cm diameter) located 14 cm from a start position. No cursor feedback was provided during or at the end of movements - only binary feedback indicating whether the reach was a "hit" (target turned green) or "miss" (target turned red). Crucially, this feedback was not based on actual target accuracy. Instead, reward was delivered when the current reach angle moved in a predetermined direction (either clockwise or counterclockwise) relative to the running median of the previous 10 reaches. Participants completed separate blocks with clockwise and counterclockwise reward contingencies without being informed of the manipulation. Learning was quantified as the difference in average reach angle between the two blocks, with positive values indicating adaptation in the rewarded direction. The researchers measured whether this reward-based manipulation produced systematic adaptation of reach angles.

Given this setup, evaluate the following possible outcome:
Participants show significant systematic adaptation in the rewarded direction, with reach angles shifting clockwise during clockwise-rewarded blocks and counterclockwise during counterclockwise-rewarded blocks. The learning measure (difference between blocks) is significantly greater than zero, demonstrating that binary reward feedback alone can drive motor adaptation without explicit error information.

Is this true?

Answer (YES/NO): YES